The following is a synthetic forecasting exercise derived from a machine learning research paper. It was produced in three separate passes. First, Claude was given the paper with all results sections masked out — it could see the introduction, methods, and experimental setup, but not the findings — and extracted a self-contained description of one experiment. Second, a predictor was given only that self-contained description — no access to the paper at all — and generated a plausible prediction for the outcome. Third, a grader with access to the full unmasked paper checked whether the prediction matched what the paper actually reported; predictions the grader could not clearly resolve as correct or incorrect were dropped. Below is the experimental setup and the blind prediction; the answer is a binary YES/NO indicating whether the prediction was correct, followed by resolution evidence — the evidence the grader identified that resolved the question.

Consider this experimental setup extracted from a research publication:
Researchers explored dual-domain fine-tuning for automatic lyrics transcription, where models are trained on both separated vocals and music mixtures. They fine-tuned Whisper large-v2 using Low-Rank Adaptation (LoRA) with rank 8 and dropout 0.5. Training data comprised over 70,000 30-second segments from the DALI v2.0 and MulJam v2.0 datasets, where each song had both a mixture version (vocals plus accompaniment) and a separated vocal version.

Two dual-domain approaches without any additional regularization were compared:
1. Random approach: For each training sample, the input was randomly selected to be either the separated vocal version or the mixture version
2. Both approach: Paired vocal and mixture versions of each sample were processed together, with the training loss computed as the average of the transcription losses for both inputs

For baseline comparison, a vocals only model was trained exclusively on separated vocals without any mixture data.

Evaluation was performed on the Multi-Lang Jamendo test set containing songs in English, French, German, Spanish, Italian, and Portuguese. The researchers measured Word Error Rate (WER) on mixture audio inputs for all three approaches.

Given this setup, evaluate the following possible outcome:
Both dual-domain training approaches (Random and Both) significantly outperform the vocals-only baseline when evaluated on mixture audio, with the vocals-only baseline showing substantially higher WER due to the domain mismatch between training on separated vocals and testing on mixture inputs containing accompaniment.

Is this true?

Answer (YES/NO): NO